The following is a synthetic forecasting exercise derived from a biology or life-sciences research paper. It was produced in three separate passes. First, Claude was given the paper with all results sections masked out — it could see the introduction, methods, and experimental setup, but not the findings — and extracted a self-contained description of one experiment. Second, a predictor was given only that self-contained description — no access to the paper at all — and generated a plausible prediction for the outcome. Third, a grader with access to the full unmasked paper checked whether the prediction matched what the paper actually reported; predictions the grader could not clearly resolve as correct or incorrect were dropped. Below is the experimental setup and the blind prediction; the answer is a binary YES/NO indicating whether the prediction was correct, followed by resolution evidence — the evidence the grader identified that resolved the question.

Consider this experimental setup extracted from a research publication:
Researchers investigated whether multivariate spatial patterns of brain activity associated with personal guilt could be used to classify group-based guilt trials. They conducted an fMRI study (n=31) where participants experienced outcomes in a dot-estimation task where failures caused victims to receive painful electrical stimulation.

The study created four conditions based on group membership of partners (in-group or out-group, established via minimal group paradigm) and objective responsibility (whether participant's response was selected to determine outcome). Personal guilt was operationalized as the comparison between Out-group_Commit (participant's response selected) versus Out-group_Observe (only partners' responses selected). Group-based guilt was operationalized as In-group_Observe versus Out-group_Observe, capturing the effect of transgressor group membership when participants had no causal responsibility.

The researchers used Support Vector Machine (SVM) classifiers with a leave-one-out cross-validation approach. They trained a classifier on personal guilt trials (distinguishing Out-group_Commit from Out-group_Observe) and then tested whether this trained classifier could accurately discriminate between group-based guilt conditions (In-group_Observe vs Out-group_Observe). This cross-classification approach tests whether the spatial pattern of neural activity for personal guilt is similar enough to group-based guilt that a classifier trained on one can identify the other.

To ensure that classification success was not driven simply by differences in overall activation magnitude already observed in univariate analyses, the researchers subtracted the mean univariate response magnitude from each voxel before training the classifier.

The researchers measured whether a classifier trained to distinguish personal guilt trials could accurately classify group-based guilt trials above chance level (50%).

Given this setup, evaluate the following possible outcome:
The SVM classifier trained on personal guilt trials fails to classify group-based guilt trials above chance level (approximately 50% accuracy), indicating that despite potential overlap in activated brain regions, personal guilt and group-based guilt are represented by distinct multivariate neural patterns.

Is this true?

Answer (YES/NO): NO